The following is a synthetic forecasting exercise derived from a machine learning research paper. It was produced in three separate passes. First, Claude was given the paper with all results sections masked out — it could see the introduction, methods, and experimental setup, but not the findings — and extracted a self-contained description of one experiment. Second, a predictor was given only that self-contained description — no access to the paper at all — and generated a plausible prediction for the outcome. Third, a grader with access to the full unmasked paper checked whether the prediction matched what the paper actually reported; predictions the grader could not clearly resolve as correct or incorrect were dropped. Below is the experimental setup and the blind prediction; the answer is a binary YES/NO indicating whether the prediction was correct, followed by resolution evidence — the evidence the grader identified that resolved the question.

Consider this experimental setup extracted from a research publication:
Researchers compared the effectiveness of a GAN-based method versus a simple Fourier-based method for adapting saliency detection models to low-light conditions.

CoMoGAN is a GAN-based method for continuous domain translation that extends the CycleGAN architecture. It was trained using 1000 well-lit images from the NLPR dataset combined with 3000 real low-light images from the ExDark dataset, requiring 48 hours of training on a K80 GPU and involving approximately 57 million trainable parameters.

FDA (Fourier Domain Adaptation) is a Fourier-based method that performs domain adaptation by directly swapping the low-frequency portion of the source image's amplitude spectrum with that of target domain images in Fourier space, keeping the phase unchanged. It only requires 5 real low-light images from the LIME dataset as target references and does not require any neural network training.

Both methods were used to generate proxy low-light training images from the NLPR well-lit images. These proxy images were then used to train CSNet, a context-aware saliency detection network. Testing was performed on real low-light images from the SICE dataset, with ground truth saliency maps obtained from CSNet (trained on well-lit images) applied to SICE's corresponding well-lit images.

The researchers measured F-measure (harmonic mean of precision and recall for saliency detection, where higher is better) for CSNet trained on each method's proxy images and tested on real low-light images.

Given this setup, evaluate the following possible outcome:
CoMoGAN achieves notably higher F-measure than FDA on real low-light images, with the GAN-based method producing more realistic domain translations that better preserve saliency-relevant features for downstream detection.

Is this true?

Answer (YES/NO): NO